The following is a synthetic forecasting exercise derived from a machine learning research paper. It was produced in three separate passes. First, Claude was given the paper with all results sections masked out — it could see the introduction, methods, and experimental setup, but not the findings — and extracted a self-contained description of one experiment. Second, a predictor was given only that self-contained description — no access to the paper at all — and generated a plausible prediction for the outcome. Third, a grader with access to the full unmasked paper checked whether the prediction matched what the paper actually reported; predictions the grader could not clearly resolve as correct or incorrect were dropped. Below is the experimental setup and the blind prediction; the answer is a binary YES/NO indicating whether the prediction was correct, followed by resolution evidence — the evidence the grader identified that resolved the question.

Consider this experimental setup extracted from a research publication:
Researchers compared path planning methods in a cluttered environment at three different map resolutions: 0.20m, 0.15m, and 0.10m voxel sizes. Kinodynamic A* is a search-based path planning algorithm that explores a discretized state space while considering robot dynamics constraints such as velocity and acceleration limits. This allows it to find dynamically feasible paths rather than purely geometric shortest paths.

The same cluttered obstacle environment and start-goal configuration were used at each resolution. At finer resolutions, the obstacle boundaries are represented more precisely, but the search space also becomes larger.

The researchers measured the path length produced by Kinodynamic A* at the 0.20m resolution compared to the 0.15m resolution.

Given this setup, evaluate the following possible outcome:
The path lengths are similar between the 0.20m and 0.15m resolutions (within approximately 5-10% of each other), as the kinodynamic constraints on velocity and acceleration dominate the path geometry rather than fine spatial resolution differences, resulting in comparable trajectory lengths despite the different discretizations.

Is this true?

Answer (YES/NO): NO